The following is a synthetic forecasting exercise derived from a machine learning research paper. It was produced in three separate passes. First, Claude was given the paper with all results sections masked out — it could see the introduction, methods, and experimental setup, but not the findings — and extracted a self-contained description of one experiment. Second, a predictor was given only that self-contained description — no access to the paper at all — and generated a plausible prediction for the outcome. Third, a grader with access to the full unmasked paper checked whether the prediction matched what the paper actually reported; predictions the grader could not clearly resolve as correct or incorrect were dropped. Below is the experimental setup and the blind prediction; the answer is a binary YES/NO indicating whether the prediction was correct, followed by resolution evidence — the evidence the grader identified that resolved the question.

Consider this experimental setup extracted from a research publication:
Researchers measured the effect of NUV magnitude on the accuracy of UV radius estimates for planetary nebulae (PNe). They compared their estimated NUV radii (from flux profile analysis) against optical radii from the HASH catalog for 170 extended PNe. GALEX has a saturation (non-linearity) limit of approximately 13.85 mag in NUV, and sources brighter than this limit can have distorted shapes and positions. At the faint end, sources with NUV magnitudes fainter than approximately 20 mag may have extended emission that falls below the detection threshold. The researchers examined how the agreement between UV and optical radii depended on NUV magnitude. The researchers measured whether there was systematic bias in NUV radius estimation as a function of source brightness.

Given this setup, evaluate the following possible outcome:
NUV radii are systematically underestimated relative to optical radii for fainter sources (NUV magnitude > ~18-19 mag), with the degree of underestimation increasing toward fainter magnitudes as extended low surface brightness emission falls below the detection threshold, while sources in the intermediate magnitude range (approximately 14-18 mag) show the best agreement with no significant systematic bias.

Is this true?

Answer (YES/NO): NO